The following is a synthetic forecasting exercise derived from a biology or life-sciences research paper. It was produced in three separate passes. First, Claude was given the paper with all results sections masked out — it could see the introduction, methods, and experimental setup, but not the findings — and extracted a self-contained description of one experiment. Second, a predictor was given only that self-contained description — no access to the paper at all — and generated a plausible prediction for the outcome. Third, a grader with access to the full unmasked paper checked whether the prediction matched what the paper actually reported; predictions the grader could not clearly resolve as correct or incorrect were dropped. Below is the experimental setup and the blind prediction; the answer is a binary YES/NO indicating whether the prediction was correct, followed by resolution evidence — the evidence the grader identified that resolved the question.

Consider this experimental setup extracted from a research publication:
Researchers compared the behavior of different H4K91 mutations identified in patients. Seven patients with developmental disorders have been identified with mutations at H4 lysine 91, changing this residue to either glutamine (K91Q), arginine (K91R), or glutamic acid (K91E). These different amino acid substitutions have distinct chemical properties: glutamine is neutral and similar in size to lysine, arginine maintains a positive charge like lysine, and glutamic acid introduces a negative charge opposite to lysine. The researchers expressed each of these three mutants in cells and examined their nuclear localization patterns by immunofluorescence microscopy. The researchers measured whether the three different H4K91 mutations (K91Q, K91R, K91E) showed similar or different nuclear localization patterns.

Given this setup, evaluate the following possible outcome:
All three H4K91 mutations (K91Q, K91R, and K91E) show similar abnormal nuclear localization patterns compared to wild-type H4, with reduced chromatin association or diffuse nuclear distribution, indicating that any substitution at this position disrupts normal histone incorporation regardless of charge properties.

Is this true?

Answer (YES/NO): NO